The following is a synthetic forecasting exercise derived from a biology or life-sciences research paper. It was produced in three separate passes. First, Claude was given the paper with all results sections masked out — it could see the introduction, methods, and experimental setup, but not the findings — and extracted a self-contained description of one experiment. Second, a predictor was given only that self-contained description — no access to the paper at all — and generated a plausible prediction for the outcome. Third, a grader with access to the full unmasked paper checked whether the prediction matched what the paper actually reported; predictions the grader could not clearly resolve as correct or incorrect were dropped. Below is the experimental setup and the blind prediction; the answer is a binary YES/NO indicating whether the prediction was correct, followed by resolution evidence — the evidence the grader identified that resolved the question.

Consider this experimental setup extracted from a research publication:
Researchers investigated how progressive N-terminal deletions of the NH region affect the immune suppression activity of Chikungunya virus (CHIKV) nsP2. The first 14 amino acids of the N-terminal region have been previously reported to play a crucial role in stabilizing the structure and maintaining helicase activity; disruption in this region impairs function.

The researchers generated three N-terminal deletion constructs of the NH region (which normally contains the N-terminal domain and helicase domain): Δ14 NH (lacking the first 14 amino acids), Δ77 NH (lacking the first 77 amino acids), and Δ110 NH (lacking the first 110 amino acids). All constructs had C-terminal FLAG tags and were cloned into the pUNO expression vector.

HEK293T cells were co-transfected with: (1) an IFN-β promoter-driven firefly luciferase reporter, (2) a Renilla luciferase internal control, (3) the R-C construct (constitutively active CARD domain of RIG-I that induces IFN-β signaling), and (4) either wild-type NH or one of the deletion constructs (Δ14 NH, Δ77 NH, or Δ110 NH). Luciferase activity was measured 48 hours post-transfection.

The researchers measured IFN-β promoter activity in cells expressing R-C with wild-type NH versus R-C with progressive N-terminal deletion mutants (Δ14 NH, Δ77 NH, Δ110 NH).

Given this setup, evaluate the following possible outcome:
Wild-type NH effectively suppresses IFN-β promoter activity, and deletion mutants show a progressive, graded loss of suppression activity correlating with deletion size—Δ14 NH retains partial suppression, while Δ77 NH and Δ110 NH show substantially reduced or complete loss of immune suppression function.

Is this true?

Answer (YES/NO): NO